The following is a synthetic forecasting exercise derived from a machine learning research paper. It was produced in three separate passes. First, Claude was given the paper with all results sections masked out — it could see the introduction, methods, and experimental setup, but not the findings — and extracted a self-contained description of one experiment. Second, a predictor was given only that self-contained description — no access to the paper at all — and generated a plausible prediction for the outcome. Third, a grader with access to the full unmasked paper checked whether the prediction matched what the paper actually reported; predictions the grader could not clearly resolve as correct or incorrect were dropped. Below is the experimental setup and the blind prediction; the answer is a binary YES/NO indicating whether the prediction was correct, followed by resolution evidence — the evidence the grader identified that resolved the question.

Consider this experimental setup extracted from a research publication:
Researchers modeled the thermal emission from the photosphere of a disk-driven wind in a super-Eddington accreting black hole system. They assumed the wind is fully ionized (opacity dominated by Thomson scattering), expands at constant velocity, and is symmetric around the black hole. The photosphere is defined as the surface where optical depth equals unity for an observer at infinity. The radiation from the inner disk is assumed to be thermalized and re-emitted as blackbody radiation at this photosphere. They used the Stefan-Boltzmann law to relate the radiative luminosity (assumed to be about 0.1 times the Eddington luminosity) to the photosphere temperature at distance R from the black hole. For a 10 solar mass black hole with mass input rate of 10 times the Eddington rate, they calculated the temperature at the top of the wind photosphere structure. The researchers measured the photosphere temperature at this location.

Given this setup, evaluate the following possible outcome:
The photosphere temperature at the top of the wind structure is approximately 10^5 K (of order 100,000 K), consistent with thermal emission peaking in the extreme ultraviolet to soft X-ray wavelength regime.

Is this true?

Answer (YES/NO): NO